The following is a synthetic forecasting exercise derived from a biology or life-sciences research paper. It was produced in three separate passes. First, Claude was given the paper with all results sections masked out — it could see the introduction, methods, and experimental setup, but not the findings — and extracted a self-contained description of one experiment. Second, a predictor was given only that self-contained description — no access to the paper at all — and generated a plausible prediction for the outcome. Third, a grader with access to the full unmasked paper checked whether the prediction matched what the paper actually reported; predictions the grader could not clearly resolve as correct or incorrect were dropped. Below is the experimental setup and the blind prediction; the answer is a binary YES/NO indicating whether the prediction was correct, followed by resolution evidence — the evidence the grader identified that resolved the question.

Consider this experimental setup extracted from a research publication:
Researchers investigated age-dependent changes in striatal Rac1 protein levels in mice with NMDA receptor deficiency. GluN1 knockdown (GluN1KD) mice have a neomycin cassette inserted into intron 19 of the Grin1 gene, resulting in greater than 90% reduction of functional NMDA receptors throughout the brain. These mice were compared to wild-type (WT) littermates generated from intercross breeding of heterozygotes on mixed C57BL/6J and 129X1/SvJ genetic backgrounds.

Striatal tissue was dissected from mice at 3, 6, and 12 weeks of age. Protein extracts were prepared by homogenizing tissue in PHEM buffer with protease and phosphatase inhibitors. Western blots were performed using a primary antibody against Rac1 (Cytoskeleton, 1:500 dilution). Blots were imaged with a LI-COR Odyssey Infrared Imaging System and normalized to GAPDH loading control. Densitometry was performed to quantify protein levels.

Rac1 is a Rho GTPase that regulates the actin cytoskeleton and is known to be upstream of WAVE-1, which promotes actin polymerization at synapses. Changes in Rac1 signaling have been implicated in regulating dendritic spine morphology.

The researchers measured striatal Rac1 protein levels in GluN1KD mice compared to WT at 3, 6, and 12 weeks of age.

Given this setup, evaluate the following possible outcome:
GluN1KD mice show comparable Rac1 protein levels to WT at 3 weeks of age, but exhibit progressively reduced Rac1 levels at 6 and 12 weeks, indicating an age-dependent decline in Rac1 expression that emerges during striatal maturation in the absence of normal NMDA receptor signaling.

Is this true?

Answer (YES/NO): NO